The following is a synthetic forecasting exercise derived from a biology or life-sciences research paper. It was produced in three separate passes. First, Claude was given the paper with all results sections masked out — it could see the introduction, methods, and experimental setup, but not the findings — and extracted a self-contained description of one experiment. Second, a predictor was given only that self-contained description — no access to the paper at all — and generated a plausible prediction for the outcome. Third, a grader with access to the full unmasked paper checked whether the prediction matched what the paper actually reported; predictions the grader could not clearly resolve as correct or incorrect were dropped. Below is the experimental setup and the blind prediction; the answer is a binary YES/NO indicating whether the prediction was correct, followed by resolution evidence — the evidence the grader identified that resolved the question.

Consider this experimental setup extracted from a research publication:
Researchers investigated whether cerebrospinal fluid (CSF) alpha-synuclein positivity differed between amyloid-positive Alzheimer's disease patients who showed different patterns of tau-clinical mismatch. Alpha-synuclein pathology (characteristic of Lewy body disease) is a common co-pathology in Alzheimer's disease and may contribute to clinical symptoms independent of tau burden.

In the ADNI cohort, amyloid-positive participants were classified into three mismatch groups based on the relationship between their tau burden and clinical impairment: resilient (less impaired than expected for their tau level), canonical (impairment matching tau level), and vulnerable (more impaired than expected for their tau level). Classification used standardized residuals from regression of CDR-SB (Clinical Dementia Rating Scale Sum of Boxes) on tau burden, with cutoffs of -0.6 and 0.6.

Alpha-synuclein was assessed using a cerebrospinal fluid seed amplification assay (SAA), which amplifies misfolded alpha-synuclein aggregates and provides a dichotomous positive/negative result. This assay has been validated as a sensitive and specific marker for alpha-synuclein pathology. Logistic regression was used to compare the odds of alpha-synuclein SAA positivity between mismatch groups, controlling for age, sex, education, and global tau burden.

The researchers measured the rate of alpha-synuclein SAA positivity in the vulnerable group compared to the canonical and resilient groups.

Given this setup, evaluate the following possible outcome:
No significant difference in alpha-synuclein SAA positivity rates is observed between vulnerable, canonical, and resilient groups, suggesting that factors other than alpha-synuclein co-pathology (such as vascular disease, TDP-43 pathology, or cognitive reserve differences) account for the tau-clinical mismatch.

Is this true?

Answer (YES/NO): NO